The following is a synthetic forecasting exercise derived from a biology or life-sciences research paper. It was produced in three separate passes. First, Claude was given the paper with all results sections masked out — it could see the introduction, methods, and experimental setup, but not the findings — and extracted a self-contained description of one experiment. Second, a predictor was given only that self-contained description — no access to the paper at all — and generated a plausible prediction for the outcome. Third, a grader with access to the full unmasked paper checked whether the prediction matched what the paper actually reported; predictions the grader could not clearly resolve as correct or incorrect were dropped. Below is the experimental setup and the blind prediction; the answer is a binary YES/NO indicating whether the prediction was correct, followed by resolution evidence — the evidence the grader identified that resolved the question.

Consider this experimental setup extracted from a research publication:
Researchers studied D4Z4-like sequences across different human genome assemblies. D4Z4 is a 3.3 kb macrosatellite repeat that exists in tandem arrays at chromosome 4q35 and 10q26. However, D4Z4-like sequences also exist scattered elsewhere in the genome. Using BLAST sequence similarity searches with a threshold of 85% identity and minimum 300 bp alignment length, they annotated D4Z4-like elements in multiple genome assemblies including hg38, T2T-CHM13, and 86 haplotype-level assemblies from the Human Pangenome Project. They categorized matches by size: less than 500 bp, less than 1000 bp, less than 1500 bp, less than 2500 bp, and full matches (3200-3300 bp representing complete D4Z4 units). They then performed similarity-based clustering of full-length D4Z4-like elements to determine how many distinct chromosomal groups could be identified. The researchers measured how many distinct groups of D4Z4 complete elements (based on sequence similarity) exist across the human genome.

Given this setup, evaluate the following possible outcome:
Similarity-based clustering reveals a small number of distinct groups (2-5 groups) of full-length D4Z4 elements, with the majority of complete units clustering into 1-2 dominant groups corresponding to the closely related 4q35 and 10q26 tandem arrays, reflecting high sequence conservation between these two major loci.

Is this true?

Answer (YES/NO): NO